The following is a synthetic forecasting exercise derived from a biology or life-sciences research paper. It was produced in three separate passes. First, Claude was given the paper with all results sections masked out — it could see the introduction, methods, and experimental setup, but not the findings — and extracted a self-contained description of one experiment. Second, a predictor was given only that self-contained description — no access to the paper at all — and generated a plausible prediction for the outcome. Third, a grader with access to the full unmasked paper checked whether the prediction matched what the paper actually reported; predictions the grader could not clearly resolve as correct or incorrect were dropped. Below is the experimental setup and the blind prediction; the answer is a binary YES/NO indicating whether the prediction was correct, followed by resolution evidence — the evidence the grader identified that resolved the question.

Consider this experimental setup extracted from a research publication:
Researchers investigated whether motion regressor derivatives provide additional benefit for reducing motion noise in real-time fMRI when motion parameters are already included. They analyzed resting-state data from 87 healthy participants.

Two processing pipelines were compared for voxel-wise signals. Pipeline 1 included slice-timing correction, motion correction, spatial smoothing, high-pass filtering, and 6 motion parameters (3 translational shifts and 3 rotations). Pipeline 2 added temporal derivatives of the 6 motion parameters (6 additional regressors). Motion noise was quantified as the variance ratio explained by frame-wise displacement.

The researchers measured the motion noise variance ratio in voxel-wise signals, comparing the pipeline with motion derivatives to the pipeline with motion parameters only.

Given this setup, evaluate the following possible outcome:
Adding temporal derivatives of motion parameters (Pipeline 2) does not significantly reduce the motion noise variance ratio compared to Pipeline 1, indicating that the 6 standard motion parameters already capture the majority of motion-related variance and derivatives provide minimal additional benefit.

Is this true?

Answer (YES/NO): NO